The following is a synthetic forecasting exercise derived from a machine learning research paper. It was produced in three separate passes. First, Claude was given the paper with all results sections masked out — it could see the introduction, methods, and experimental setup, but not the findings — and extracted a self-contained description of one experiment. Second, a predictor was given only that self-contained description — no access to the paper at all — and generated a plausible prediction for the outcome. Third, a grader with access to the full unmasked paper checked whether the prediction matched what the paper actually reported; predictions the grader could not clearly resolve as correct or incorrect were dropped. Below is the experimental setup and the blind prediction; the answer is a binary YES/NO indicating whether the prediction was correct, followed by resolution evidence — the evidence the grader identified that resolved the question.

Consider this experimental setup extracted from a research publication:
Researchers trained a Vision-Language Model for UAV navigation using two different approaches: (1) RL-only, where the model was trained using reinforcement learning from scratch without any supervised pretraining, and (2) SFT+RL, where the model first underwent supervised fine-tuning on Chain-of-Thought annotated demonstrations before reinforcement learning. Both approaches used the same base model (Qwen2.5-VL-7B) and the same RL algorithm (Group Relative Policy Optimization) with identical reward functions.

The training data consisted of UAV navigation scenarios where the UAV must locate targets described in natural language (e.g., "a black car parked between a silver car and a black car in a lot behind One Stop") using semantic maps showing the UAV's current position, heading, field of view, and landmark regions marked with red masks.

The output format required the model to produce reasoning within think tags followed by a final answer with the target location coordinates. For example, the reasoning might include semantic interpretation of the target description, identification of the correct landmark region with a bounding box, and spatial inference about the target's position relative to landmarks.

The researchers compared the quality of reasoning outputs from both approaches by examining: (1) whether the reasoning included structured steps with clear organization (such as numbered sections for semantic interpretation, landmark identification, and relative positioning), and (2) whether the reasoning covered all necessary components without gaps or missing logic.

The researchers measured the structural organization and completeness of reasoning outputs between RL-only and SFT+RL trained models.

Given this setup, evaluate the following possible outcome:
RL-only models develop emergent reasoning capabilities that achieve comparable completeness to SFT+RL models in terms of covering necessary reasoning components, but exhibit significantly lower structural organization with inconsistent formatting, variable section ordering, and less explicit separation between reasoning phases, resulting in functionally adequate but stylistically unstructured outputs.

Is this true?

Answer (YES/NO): NO